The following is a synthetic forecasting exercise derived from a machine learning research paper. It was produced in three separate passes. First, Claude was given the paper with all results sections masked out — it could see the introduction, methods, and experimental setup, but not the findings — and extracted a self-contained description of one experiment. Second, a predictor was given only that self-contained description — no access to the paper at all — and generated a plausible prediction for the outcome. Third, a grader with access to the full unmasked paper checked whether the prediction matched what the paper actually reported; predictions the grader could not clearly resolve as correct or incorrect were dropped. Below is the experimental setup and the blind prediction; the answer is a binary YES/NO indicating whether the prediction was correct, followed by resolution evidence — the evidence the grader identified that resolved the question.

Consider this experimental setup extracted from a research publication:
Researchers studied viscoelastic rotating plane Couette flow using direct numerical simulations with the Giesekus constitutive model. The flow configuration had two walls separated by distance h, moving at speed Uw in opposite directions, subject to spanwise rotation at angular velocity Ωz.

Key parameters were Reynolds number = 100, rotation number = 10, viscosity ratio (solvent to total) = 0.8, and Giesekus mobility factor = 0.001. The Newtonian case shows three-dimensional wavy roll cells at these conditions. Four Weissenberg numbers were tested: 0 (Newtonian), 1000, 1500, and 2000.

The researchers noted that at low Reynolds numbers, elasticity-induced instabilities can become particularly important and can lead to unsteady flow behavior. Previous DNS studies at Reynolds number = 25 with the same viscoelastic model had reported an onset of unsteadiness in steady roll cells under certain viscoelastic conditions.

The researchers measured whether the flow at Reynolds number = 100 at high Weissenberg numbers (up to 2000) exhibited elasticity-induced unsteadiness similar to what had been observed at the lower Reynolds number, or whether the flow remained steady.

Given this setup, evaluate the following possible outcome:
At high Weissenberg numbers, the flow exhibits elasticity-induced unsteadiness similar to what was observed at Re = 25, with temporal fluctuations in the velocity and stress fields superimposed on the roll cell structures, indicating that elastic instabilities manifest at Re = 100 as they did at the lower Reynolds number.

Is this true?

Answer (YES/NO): YES